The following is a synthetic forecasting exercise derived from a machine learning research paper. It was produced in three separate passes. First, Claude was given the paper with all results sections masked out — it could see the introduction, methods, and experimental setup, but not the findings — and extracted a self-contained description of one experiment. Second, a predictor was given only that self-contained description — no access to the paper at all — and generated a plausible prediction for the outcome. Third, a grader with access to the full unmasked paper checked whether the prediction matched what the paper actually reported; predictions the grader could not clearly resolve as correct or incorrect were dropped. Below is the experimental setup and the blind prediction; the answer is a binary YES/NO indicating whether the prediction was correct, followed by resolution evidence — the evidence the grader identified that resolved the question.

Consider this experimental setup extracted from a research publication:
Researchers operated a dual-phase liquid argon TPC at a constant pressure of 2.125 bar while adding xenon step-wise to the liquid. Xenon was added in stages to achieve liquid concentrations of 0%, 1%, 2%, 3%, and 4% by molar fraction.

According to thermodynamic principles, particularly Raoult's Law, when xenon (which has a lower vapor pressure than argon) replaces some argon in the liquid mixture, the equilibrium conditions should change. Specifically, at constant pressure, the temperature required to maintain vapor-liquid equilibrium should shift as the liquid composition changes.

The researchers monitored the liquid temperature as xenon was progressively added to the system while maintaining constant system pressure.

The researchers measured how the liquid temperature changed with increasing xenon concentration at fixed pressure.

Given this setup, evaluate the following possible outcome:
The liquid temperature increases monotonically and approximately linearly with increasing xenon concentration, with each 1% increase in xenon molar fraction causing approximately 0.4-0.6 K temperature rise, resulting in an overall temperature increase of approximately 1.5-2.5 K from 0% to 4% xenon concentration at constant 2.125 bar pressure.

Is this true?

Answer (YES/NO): NO